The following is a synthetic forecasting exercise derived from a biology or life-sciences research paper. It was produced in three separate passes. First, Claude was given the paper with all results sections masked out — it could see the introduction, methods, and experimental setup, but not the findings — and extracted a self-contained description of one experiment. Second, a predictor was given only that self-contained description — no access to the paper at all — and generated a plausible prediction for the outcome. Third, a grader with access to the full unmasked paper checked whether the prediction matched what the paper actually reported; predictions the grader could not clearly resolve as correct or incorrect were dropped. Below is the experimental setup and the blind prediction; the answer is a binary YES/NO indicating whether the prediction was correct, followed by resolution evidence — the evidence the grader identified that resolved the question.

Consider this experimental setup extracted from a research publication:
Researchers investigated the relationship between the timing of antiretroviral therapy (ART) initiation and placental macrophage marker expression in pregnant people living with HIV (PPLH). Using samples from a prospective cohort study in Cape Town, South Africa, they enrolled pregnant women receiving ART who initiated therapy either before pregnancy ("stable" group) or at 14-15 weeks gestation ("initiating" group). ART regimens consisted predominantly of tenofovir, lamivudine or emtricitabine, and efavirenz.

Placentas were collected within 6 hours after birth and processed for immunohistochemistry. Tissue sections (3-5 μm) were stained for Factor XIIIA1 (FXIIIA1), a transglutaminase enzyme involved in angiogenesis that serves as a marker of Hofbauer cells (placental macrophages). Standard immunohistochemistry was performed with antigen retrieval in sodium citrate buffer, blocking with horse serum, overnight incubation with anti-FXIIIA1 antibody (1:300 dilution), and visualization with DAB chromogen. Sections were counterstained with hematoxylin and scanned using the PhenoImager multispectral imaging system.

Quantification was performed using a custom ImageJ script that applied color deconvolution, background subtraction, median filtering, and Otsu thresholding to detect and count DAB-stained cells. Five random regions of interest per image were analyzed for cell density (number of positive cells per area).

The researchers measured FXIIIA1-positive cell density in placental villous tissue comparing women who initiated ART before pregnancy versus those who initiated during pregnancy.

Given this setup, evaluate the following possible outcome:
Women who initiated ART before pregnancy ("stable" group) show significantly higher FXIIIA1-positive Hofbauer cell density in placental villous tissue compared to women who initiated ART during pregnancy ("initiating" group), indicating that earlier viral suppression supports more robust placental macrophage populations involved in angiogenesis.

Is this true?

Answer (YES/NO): NO